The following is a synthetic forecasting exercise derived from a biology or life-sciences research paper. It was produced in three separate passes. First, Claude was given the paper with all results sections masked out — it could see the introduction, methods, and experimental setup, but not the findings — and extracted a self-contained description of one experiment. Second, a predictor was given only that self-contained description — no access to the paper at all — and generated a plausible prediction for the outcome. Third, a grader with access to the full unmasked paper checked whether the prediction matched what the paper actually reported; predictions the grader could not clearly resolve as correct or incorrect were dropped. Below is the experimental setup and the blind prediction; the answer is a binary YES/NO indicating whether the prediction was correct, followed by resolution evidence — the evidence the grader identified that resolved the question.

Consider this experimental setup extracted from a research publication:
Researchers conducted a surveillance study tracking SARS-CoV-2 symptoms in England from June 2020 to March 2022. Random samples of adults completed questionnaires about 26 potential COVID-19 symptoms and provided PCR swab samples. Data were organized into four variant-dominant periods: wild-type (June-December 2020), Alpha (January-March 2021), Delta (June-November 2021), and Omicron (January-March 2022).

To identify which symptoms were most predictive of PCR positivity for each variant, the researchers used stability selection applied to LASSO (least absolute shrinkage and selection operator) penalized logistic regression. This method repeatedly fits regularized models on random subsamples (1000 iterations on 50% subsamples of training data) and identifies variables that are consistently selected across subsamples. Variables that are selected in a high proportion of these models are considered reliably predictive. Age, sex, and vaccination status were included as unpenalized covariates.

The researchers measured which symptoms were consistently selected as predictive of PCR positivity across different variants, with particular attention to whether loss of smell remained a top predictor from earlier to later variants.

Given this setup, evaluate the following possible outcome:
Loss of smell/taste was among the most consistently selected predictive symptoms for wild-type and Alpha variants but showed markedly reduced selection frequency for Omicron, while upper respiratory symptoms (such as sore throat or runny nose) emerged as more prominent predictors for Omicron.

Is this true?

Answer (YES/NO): NO